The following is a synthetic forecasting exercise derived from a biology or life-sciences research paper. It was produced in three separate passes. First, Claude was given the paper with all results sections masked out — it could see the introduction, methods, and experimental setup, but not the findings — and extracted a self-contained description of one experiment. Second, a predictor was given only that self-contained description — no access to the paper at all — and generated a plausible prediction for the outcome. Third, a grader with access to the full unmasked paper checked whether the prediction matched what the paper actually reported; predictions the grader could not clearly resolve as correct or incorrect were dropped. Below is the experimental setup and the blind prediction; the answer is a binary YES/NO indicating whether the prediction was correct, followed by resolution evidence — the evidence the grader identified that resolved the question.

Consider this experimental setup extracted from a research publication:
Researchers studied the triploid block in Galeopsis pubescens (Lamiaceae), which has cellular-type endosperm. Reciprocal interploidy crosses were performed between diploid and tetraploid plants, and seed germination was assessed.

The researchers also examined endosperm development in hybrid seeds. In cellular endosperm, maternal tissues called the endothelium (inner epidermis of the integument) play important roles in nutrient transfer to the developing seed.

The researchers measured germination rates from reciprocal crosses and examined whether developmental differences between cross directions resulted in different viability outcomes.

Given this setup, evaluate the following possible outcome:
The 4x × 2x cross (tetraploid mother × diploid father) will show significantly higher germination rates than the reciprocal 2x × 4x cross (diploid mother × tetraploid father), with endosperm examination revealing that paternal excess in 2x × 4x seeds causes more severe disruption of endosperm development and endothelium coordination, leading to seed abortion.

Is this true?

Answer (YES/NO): NO